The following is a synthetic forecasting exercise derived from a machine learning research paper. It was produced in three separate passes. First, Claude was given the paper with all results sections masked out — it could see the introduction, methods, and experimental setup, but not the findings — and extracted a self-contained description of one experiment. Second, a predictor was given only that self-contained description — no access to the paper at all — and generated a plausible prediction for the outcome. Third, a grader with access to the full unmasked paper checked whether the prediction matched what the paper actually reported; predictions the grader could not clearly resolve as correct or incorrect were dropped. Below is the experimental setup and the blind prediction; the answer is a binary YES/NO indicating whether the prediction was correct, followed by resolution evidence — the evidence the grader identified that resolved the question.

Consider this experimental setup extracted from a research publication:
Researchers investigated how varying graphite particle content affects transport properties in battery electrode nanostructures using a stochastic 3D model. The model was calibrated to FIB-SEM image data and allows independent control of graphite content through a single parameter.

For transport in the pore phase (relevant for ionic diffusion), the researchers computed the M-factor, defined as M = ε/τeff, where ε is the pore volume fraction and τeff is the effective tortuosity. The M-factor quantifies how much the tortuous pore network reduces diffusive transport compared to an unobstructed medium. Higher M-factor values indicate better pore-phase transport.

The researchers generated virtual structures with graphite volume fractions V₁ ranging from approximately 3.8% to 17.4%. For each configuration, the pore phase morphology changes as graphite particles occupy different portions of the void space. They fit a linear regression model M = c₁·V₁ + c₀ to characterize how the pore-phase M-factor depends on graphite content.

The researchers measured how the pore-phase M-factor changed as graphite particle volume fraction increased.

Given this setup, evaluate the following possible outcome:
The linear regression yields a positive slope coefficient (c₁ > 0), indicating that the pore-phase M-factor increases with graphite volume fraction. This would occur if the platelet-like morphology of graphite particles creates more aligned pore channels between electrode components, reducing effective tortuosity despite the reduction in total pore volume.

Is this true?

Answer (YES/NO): NO